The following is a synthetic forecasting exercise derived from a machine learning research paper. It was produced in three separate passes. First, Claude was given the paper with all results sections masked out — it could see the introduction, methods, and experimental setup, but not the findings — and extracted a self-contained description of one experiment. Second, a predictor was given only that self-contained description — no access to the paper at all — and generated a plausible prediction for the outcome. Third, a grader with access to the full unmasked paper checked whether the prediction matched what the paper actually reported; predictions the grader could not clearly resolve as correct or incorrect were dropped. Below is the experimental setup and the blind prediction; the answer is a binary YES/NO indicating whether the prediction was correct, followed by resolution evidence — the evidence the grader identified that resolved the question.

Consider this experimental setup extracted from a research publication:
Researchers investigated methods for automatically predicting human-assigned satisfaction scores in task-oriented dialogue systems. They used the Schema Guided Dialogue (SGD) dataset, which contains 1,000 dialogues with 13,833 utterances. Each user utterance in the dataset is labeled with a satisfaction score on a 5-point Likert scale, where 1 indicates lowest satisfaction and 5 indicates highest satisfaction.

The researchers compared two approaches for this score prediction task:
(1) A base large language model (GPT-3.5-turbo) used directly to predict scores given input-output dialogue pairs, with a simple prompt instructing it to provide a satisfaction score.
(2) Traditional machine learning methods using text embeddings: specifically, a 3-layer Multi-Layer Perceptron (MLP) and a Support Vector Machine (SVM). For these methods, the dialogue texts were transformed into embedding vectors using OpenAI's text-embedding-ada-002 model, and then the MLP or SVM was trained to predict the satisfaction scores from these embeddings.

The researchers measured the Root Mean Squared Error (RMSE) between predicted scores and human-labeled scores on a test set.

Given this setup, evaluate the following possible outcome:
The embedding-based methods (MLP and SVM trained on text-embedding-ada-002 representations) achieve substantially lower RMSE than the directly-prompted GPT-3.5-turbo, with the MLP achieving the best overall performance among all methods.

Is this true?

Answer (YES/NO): NO